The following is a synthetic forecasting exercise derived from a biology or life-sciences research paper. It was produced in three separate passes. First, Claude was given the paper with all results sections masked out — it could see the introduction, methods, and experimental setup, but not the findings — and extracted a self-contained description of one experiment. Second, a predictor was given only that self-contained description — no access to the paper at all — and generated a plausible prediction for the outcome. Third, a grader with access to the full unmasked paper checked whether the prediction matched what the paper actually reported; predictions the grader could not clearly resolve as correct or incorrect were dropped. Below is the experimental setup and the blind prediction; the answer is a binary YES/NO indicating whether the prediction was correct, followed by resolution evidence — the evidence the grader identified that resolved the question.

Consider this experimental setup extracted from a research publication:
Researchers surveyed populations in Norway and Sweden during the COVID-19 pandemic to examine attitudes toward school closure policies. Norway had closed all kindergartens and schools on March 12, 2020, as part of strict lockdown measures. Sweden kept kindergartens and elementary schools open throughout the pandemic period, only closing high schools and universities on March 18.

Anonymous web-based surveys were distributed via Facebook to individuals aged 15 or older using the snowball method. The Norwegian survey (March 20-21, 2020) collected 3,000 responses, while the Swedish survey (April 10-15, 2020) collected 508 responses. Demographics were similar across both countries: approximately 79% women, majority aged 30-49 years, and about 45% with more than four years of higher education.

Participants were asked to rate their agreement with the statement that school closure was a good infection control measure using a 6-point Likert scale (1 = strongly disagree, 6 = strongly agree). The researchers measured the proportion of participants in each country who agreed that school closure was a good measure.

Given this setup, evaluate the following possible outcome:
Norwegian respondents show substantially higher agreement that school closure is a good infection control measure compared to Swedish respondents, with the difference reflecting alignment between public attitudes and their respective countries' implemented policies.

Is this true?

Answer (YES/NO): YES